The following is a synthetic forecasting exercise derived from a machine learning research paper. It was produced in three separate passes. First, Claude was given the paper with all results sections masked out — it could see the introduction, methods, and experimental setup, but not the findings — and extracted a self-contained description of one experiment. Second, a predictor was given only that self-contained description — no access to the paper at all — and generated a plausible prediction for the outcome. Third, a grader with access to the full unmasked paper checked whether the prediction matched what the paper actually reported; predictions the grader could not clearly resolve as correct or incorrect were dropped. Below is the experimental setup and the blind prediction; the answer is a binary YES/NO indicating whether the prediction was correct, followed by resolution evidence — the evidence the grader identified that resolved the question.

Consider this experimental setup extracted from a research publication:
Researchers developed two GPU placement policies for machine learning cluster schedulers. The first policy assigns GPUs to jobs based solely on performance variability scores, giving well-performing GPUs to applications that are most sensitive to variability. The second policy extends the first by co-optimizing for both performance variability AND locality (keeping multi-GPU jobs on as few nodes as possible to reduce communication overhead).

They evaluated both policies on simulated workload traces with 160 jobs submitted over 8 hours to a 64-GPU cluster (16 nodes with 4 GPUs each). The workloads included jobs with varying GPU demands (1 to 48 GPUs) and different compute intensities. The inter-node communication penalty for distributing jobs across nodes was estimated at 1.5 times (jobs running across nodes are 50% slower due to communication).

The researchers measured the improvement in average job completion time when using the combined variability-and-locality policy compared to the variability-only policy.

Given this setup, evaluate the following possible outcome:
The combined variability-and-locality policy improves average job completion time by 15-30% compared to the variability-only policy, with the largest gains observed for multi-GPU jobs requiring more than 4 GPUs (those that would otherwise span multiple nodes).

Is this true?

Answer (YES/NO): NO